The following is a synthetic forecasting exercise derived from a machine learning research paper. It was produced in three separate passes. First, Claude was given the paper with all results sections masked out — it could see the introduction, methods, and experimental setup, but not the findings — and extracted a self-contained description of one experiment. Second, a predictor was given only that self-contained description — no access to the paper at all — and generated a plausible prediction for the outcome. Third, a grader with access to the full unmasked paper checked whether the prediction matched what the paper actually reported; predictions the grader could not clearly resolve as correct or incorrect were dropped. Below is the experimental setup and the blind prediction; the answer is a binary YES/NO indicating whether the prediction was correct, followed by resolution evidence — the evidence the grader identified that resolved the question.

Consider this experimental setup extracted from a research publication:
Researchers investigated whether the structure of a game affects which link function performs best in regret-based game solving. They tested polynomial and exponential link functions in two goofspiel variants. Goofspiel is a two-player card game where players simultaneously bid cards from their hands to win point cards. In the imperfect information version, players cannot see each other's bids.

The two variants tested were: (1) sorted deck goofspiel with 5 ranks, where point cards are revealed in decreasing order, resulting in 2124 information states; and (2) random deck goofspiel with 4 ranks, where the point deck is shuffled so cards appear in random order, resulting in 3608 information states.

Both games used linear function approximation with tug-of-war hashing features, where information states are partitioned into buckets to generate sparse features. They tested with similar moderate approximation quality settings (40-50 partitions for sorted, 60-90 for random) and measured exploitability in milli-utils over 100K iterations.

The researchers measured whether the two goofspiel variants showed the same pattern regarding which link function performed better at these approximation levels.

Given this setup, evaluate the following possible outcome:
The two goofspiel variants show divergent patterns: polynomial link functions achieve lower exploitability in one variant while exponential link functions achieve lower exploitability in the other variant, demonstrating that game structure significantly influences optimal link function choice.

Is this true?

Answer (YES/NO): NO